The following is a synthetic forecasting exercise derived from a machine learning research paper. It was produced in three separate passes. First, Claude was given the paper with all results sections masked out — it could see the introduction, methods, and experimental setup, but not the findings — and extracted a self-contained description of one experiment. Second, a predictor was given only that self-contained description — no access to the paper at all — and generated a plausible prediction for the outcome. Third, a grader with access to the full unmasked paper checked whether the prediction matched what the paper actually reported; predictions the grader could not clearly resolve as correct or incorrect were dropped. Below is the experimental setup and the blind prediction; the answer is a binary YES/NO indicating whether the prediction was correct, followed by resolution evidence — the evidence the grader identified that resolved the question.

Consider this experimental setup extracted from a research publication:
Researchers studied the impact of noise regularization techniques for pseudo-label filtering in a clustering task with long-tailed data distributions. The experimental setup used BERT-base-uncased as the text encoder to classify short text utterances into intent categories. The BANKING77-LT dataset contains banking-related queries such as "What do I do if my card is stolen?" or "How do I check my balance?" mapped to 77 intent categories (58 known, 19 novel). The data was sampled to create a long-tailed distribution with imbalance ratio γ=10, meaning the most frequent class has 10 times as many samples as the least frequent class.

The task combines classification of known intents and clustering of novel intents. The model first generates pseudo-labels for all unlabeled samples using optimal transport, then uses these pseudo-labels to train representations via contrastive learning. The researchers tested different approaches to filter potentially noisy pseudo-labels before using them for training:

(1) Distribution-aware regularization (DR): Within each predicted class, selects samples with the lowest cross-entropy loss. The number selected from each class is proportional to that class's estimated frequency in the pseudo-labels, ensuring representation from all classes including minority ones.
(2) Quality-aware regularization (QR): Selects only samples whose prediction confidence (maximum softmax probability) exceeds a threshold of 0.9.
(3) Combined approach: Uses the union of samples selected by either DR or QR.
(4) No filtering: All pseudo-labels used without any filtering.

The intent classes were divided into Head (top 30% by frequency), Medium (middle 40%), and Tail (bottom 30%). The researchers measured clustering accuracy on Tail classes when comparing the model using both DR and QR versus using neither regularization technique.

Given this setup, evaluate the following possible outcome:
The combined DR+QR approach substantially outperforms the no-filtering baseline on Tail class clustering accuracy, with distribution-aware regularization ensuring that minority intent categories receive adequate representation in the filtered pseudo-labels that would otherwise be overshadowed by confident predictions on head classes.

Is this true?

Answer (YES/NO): YES